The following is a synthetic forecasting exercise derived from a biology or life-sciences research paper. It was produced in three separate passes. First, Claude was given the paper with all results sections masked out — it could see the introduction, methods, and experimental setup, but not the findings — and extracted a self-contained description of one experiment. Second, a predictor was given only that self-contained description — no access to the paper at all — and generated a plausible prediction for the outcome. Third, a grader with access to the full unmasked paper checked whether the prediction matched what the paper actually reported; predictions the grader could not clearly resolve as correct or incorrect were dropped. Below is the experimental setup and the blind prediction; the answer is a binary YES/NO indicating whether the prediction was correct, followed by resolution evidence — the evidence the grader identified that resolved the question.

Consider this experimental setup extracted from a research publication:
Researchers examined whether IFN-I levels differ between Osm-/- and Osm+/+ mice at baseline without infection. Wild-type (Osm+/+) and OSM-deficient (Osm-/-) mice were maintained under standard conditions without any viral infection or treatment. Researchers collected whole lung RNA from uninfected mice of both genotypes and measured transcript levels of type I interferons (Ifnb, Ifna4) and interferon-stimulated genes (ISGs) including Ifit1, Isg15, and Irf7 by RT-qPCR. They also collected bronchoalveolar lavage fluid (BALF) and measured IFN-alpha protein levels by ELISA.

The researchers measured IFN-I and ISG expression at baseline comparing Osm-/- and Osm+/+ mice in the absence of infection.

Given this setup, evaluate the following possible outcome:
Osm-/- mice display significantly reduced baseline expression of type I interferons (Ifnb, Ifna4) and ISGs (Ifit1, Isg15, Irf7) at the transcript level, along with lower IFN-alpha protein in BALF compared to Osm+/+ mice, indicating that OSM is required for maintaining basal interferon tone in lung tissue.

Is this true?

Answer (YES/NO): NO